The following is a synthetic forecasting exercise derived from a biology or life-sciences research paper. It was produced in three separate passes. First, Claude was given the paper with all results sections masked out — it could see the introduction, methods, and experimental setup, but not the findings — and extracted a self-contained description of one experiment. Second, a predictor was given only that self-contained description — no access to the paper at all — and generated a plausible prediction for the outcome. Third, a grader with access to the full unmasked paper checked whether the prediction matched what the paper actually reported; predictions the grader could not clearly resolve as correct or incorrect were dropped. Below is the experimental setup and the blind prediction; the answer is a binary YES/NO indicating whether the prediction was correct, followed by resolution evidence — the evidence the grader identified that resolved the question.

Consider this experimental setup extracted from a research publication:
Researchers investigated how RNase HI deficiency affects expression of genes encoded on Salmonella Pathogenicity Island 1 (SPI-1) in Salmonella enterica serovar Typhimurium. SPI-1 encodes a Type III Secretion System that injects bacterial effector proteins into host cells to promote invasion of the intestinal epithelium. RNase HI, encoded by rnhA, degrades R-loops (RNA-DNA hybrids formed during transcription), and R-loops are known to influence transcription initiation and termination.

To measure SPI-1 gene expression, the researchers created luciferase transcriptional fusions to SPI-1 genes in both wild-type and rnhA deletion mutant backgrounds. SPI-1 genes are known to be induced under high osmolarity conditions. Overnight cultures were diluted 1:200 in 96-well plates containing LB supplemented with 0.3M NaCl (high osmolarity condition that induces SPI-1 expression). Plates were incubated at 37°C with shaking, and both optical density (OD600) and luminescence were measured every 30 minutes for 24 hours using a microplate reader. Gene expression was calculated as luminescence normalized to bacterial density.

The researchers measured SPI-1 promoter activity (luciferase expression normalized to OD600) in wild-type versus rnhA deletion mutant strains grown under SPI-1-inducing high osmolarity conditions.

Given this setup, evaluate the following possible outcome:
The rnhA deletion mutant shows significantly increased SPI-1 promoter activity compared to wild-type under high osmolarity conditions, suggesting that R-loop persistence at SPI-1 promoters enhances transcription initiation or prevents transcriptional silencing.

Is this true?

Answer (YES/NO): NO